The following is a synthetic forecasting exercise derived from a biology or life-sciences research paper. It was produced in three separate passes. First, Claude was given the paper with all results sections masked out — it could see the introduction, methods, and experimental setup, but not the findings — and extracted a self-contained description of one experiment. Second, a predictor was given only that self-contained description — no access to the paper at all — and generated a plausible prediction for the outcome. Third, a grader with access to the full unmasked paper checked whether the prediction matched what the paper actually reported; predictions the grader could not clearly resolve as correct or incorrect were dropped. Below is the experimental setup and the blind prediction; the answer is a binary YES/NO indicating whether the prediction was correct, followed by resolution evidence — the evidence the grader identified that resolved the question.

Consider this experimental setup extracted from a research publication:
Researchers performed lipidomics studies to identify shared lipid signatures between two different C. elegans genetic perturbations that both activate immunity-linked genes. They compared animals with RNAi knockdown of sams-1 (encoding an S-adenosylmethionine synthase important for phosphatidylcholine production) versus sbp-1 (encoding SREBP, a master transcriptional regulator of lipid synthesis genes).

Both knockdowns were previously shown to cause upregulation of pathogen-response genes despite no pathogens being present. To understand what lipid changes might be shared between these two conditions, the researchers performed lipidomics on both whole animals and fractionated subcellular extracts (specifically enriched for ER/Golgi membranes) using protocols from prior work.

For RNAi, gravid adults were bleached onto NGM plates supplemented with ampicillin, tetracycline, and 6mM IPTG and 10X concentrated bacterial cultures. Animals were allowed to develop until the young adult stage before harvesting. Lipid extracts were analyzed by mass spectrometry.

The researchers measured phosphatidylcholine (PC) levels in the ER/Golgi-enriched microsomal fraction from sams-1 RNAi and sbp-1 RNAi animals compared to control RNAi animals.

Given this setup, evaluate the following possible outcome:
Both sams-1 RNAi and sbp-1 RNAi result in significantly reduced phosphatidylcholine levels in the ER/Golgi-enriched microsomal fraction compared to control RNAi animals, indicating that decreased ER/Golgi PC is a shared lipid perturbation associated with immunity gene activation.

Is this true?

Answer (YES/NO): YES